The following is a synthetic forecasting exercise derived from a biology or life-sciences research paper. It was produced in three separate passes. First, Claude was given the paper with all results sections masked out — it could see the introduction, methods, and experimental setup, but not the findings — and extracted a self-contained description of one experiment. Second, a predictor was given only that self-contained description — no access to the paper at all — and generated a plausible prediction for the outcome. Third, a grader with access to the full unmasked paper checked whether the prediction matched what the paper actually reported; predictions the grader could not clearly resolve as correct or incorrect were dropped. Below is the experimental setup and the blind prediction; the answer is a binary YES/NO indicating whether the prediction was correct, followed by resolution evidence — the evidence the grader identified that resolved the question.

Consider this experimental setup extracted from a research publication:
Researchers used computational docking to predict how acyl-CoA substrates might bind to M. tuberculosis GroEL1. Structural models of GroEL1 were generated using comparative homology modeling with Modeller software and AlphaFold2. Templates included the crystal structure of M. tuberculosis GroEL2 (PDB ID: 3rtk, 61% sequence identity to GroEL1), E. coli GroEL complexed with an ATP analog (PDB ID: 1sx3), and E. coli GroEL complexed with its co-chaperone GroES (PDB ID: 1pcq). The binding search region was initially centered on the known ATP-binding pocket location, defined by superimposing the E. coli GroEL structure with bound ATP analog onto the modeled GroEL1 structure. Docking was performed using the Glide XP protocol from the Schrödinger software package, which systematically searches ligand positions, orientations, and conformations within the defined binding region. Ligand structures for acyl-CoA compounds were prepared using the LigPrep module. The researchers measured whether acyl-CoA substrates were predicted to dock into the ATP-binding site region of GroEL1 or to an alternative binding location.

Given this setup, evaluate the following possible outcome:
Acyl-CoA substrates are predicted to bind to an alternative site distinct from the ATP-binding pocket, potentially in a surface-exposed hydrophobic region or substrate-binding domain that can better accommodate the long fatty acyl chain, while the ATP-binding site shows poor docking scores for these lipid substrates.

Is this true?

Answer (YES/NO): NO